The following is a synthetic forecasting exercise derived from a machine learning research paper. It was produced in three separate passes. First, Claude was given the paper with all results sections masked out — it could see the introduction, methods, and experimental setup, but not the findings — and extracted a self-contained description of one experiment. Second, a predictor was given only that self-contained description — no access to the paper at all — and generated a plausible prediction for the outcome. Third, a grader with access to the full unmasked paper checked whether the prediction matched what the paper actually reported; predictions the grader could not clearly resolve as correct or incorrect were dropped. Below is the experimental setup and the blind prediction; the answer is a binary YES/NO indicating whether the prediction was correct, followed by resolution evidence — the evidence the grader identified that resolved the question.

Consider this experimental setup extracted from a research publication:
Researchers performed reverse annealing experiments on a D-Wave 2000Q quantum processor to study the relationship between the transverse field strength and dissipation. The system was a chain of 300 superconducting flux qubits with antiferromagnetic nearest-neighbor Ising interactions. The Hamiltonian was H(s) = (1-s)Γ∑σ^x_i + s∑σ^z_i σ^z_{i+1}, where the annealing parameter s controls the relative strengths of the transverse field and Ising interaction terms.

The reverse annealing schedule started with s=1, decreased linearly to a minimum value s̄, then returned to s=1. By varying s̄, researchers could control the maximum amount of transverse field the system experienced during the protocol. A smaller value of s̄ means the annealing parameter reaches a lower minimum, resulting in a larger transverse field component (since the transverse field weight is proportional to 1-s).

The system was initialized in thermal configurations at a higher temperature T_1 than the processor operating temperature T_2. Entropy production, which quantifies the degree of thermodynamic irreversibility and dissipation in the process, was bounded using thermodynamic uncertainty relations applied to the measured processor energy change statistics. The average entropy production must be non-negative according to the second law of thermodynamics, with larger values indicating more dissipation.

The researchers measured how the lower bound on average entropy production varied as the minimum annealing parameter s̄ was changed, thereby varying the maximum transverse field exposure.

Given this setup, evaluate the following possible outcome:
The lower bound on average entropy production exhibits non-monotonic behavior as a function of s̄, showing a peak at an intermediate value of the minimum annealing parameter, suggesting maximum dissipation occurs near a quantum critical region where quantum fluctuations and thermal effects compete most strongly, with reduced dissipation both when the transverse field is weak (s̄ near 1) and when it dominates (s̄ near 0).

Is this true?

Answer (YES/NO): NO